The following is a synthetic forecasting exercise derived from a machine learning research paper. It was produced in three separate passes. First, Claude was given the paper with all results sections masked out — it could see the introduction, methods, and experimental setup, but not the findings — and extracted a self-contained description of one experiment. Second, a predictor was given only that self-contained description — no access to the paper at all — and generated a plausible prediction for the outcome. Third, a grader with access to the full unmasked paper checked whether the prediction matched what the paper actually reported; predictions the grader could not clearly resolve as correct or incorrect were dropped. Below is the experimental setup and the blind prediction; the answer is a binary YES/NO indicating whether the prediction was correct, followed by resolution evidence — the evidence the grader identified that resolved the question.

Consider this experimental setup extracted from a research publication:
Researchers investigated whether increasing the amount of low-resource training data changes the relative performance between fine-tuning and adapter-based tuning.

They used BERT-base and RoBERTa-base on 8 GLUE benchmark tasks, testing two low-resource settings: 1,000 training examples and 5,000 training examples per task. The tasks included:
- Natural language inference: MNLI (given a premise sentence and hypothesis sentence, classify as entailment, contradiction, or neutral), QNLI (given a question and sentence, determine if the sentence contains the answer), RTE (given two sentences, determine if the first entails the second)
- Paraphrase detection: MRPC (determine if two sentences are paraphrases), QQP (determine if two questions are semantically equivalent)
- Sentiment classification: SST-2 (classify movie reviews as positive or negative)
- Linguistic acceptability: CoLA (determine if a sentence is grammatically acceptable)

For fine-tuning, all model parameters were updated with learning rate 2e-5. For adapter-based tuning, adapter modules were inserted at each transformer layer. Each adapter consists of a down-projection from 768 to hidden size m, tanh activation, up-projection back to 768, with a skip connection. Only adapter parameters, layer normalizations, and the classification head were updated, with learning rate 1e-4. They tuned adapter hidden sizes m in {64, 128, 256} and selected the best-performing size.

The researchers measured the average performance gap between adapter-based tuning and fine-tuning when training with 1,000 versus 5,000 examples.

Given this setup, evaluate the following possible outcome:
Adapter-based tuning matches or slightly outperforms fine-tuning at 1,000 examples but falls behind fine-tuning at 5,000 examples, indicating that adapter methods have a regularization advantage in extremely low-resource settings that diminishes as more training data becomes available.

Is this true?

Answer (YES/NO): NO